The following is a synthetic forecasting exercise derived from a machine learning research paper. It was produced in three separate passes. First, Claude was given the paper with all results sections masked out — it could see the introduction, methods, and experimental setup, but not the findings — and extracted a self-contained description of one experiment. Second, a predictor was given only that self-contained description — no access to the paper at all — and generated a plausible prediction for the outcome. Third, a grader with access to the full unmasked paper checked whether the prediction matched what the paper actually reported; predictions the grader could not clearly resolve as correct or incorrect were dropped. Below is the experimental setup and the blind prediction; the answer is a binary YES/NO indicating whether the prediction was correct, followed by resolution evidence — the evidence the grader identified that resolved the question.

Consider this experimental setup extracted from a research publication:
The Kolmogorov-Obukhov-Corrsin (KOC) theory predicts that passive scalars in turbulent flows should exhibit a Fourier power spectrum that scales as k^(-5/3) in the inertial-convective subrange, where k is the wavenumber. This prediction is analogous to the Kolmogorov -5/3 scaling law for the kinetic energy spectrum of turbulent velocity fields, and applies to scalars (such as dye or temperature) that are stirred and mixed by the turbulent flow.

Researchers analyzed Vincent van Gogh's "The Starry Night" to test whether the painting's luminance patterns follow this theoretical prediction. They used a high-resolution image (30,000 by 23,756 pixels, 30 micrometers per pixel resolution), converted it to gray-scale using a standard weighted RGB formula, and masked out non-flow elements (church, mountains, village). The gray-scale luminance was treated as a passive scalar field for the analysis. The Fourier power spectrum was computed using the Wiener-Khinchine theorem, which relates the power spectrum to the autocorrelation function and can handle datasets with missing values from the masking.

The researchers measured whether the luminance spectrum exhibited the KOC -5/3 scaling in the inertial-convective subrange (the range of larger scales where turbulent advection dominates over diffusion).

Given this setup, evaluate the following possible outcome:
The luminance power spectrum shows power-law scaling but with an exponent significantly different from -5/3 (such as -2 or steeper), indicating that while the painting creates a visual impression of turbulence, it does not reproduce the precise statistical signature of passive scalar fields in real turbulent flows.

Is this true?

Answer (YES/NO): NO